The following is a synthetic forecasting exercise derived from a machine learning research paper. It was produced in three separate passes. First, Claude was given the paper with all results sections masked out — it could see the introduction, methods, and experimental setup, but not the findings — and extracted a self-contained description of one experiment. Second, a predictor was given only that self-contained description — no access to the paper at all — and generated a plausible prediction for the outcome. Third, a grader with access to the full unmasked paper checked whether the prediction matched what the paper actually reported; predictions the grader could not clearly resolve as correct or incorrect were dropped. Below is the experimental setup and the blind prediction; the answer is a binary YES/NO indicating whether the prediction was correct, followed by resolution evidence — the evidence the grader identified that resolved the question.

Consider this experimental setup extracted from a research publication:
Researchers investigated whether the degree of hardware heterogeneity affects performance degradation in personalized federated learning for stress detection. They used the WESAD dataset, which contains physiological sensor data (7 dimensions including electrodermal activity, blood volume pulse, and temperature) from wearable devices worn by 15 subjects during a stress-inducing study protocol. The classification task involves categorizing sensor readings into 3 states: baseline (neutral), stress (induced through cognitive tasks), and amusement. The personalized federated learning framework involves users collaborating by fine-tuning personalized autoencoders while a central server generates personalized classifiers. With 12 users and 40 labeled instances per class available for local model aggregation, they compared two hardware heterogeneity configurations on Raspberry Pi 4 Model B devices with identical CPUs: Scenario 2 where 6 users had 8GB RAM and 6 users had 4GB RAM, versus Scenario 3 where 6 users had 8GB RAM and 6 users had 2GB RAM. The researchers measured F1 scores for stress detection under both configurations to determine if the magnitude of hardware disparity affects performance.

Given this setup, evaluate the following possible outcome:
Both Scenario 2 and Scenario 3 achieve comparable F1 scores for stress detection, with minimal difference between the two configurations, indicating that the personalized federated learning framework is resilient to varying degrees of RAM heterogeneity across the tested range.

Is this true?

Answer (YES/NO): YES